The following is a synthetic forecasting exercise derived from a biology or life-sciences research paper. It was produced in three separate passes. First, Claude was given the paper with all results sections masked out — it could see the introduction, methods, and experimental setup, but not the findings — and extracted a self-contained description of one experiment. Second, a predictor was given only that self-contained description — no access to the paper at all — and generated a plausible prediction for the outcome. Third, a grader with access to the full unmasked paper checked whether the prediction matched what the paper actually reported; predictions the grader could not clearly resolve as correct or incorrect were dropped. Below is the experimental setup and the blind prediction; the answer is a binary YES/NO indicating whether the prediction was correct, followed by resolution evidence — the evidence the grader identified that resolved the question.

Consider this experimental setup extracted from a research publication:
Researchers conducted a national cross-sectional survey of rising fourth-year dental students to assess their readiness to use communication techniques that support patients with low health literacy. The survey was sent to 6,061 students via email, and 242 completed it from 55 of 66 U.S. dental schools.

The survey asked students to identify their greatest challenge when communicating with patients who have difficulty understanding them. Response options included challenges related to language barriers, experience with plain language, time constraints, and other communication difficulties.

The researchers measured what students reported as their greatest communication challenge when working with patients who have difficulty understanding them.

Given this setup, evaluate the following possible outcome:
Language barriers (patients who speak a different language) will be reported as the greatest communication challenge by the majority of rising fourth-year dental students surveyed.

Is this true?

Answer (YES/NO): NO